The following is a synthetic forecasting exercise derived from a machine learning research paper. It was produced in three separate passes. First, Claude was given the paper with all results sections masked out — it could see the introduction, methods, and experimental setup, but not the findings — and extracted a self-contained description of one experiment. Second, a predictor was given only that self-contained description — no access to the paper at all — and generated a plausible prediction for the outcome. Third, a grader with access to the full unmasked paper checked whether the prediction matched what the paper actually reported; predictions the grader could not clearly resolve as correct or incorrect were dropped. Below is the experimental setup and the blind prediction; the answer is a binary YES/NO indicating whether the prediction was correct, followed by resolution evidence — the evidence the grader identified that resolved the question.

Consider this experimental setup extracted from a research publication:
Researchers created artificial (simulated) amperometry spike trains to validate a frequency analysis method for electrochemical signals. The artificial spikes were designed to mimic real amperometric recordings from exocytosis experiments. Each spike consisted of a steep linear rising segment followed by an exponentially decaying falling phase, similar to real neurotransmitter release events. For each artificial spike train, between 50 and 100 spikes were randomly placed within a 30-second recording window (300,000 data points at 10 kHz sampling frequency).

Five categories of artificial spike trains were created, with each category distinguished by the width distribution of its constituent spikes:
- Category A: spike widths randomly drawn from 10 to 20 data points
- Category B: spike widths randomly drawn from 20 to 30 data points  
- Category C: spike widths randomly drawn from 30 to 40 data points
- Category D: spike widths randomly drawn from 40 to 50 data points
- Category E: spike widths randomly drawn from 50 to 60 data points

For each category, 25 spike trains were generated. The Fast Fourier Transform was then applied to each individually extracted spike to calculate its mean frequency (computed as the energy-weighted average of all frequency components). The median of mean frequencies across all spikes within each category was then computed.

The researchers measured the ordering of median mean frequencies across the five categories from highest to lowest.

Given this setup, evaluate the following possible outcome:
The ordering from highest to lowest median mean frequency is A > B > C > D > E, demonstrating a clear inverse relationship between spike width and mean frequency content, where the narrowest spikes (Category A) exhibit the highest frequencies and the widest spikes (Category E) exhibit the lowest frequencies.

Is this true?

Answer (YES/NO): YES